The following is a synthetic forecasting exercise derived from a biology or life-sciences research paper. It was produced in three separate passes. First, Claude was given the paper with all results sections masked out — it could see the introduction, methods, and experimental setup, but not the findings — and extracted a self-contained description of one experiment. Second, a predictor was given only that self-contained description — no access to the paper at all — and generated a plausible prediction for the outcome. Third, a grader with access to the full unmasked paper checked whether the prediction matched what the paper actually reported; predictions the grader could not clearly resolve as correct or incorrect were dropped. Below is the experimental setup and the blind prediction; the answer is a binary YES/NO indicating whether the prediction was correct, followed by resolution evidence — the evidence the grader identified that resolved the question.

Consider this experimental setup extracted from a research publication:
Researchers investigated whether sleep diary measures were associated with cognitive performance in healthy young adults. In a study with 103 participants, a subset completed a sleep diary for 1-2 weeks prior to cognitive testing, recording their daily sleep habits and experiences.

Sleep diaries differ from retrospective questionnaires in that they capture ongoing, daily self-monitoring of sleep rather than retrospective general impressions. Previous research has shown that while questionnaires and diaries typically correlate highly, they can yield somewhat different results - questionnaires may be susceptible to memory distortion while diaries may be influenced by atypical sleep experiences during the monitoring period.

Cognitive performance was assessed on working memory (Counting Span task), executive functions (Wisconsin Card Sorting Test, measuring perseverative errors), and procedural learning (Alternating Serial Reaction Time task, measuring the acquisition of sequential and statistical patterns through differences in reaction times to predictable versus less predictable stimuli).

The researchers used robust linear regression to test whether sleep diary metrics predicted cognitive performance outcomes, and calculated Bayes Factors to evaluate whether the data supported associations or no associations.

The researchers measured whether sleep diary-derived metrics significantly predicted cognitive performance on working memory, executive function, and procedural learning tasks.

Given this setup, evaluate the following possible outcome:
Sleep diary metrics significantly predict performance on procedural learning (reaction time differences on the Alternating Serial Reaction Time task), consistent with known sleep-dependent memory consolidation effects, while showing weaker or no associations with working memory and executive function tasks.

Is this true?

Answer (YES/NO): NO